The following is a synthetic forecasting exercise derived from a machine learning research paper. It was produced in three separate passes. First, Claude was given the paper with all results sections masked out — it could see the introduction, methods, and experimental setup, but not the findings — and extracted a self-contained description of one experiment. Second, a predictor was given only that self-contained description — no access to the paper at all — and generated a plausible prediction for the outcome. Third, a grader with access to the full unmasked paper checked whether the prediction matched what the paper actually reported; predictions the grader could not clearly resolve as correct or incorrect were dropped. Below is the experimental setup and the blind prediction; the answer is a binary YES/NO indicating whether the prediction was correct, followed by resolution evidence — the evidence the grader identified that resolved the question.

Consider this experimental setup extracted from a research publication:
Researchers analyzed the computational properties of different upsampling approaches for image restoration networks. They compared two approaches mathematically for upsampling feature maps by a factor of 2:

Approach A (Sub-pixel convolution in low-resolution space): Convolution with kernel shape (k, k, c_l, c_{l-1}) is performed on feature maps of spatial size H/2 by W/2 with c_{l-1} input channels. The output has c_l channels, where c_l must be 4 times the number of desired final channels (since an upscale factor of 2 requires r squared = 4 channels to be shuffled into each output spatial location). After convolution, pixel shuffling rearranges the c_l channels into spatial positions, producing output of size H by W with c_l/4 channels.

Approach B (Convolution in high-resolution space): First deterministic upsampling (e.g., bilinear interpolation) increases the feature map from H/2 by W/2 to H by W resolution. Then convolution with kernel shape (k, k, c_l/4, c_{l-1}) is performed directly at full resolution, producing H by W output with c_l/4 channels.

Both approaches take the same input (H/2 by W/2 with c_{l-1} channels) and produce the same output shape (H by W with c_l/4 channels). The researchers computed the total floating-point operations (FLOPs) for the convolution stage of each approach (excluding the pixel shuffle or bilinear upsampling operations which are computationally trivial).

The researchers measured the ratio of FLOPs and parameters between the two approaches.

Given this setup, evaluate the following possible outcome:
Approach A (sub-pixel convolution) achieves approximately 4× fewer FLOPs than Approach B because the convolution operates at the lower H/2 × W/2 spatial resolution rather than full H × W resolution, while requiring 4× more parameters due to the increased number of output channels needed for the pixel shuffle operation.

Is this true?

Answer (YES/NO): NO